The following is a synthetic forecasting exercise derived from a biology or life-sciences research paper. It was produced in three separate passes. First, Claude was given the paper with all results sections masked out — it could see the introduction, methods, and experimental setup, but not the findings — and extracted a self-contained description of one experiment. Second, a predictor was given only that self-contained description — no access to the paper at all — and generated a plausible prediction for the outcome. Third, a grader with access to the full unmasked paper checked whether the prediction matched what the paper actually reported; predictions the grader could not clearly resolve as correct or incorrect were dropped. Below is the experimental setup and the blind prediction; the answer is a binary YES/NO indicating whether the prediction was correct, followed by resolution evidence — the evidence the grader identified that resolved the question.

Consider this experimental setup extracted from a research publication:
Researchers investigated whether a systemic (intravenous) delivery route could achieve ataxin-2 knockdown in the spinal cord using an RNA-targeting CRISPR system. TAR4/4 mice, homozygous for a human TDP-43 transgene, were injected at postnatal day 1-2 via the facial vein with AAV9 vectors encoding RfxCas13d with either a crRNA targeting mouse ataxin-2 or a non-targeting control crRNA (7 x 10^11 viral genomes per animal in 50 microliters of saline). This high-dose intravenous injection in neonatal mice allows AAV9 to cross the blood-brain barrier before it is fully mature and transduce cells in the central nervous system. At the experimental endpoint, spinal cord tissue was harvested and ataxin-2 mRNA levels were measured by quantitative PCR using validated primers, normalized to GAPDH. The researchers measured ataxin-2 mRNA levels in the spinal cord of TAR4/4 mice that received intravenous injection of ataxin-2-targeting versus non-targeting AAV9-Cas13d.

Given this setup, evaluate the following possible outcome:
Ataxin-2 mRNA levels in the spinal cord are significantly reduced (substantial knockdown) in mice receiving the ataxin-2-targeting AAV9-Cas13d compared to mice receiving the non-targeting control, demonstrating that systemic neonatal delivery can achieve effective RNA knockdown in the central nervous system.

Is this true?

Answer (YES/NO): YES